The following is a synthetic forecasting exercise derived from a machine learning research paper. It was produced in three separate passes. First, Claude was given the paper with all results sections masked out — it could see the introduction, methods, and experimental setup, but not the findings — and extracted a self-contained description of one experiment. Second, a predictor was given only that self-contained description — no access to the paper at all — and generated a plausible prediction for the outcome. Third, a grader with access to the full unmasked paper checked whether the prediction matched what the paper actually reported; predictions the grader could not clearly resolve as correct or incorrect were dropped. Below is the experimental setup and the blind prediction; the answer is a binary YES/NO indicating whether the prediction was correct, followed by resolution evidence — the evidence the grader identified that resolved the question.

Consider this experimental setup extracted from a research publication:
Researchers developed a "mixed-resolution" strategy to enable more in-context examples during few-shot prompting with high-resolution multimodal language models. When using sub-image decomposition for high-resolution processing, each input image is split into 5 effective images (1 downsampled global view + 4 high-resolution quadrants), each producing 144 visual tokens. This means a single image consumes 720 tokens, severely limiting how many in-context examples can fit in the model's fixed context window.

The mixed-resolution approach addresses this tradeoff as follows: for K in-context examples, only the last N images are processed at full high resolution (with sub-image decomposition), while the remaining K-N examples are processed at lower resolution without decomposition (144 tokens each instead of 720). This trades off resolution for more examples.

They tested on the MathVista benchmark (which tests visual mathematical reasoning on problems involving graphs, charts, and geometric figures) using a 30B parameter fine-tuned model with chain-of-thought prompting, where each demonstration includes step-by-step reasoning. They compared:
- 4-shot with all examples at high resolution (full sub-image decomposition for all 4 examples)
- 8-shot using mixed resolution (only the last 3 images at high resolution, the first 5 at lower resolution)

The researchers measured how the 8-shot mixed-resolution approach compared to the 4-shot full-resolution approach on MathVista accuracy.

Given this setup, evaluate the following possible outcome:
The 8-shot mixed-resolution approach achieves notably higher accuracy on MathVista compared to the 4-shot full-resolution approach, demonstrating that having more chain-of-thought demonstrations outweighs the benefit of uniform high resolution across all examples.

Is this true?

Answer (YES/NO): YES